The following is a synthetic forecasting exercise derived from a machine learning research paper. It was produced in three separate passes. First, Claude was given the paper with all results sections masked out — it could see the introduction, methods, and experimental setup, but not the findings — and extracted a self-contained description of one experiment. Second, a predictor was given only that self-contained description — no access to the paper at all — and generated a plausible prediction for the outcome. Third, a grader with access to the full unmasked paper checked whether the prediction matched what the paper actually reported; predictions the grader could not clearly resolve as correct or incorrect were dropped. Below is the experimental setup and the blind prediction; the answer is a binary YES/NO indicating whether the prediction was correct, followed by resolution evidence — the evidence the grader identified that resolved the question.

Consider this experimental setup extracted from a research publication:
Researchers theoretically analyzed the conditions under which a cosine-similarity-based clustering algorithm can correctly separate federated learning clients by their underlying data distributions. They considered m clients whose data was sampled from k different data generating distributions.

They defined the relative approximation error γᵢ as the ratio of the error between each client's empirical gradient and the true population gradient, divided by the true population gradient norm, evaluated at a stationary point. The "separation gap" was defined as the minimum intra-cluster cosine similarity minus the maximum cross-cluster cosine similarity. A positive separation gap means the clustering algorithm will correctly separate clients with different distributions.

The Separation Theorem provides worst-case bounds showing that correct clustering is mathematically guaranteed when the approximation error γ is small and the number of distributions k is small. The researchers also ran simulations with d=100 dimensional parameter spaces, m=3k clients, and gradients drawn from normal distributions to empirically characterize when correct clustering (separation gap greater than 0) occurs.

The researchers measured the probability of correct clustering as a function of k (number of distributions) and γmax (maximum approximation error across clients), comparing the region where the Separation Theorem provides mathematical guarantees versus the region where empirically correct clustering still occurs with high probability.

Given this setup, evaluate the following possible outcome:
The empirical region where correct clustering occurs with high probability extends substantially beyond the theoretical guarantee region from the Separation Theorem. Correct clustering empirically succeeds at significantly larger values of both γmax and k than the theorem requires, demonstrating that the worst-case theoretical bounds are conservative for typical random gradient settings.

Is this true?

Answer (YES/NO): YES